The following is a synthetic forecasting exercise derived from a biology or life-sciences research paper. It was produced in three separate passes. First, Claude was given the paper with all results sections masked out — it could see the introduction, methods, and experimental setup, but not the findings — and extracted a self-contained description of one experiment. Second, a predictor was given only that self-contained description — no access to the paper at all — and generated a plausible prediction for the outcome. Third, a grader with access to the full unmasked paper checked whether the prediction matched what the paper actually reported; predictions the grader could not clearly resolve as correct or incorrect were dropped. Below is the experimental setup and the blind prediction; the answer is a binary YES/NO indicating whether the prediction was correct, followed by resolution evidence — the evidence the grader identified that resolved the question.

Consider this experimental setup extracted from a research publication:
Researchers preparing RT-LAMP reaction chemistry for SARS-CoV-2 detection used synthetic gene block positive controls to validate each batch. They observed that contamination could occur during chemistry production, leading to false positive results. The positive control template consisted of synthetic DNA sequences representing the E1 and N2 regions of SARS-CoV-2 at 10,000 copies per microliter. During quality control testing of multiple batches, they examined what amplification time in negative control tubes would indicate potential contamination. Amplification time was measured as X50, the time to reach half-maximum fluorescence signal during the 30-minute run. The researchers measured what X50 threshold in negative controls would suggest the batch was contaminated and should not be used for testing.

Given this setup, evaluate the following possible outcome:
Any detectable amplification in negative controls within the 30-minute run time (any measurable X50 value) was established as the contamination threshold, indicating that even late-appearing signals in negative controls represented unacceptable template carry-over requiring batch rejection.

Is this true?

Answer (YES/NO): NO